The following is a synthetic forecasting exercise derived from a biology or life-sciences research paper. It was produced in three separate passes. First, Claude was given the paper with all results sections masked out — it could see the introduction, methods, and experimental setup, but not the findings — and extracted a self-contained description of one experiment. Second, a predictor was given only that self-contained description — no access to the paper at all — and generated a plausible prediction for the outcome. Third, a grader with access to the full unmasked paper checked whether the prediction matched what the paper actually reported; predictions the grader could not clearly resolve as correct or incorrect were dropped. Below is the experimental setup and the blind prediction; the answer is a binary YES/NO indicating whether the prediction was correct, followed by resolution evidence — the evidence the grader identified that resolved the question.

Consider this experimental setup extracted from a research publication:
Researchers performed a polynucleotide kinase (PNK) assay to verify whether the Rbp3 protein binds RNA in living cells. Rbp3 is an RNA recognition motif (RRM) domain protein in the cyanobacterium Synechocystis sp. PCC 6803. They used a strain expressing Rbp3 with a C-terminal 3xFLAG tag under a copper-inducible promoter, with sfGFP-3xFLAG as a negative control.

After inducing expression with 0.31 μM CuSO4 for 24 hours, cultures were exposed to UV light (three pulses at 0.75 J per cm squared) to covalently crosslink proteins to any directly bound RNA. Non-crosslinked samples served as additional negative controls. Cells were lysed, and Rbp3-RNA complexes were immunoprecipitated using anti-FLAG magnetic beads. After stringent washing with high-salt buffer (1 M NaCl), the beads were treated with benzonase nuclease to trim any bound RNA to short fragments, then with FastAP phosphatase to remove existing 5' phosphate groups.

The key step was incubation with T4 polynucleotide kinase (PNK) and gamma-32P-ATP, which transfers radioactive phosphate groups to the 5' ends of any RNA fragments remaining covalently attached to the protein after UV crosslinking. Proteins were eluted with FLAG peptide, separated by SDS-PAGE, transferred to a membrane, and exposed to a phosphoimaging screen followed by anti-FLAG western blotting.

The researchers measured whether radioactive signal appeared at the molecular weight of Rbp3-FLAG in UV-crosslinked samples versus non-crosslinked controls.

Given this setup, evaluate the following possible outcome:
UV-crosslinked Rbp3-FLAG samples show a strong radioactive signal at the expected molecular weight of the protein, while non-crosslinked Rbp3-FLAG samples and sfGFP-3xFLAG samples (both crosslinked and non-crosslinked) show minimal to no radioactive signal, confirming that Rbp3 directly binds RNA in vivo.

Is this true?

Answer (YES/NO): YES